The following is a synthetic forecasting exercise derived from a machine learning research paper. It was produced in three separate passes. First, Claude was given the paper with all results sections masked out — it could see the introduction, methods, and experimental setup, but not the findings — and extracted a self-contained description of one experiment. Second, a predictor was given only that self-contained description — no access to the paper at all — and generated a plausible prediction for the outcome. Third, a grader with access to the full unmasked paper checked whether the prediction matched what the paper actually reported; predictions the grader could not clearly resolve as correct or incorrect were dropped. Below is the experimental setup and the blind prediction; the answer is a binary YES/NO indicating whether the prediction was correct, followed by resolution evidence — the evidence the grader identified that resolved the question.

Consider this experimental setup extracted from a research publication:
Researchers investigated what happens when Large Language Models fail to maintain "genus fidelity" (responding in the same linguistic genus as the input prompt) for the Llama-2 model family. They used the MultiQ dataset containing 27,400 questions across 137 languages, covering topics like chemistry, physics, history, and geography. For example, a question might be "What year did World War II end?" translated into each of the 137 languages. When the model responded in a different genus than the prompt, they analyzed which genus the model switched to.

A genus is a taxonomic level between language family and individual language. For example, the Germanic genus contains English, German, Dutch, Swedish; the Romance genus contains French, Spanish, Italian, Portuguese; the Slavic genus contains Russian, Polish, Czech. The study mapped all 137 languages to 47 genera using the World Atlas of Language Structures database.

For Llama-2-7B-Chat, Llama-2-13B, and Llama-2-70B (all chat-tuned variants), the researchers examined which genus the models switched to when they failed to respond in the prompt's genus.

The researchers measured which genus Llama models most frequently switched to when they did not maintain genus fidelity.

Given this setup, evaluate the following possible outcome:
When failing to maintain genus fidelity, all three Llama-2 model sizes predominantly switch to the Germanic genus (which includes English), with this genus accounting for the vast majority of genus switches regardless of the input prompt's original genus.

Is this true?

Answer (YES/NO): YES